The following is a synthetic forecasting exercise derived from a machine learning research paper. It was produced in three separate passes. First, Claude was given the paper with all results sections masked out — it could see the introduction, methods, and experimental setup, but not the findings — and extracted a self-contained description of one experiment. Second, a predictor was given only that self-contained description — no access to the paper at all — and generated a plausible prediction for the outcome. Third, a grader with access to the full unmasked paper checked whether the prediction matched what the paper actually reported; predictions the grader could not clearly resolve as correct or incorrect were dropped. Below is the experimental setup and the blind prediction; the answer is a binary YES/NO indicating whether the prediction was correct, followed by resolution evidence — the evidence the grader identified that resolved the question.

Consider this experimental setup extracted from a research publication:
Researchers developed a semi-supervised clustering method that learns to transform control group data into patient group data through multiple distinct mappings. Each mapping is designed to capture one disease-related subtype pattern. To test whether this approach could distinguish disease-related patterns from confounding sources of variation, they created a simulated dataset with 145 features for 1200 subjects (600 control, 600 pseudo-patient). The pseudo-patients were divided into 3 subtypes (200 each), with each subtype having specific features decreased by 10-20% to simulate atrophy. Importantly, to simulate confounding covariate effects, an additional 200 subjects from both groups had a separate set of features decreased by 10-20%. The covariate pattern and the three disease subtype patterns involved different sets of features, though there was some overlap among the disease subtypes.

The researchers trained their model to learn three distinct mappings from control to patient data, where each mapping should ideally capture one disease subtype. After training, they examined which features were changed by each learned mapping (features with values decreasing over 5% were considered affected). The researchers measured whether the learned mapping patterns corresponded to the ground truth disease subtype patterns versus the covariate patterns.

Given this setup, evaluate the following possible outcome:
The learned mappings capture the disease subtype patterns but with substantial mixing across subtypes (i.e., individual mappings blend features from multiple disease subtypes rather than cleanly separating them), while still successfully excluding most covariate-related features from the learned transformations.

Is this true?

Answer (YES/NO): NO